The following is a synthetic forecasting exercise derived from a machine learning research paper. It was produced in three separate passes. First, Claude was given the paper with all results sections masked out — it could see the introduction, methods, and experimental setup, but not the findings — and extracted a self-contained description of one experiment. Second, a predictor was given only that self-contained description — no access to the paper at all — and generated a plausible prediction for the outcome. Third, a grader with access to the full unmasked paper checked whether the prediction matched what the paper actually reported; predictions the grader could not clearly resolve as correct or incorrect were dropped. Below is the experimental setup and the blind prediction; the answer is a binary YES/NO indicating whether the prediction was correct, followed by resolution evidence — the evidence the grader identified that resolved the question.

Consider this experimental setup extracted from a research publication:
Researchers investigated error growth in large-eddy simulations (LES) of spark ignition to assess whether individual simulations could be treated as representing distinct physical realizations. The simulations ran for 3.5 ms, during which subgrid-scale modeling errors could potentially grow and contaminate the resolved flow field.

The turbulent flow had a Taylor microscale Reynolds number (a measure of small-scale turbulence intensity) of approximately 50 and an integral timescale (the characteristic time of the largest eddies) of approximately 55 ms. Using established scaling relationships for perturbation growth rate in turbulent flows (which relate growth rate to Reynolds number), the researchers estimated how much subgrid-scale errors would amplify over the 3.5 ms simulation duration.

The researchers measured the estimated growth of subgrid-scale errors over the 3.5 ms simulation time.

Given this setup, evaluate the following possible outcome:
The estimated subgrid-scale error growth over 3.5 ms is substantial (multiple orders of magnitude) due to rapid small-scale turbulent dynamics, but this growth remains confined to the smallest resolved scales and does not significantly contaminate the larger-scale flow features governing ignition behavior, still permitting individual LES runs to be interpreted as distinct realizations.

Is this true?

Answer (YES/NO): NO